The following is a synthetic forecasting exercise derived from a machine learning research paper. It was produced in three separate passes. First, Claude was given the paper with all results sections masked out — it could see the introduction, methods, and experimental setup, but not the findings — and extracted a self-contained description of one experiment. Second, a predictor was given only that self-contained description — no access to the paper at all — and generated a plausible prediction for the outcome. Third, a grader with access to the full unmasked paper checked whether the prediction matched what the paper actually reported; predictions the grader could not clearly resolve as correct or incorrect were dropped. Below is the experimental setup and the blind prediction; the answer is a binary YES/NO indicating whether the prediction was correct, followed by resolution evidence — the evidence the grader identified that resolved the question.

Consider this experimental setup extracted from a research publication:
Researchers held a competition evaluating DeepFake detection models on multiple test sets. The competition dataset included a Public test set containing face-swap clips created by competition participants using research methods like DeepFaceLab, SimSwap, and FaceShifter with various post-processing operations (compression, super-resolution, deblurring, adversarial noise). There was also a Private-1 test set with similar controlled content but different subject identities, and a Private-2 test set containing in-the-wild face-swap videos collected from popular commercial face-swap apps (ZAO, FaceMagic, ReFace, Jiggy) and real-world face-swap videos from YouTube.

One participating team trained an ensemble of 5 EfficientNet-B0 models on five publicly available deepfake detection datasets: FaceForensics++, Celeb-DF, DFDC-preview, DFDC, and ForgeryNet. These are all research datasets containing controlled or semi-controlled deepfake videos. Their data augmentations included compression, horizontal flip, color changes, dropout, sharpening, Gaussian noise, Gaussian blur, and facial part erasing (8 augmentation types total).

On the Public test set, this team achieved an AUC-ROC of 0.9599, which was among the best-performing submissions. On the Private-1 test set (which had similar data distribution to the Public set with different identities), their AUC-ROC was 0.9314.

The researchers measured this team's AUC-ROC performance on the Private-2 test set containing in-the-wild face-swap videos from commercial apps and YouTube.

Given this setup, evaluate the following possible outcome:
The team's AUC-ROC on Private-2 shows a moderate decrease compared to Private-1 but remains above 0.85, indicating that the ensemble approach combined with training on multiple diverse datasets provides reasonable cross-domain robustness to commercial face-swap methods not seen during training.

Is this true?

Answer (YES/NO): NO